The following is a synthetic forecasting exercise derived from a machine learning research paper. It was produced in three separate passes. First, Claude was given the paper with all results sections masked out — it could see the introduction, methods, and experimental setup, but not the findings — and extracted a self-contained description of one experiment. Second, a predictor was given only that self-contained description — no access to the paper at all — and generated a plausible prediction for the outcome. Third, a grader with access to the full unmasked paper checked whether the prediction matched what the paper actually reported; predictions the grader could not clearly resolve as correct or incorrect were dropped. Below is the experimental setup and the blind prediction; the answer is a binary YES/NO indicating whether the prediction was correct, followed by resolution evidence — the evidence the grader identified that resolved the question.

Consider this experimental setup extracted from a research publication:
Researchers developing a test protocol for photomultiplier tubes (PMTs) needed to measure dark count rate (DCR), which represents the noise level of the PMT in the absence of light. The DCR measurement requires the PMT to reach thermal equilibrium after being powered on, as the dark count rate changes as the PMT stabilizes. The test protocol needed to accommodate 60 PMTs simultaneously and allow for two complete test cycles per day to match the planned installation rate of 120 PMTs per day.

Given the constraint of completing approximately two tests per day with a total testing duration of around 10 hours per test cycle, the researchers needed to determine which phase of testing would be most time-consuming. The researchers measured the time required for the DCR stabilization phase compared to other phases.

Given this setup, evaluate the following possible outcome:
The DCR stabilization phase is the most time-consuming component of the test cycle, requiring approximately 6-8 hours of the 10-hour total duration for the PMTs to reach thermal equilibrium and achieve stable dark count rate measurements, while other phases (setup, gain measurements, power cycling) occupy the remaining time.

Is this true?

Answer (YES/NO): NO